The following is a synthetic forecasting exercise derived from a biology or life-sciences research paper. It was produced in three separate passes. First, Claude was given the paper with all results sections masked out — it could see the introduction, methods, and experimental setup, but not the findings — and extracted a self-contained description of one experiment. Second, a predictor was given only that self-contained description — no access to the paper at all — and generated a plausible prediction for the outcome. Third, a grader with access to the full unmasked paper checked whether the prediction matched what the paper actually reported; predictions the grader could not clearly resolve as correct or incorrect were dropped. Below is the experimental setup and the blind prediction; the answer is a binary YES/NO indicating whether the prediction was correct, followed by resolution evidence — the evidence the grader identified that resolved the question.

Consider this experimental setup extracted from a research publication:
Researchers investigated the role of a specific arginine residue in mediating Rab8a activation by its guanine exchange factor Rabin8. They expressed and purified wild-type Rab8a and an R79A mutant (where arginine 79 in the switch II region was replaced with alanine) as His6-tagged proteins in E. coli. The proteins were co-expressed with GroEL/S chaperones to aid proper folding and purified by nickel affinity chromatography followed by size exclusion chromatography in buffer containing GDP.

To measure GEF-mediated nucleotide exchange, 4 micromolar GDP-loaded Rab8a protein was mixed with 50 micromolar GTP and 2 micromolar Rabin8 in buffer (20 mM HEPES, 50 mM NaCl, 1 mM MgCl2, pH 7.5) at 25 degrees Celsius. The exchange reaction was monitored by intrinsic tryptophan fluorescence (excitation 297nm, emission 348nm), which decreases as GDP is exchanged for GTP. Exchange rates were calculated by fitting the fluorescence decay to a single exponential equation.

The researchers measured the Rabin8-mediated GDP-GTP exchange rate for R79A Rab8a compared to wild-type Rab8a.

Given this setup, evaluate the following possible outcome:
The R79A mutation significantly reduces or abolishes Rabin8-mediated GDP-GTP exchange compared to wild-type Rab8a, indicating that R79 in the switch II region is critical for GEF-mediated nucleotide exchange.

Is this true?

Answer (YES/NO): YES